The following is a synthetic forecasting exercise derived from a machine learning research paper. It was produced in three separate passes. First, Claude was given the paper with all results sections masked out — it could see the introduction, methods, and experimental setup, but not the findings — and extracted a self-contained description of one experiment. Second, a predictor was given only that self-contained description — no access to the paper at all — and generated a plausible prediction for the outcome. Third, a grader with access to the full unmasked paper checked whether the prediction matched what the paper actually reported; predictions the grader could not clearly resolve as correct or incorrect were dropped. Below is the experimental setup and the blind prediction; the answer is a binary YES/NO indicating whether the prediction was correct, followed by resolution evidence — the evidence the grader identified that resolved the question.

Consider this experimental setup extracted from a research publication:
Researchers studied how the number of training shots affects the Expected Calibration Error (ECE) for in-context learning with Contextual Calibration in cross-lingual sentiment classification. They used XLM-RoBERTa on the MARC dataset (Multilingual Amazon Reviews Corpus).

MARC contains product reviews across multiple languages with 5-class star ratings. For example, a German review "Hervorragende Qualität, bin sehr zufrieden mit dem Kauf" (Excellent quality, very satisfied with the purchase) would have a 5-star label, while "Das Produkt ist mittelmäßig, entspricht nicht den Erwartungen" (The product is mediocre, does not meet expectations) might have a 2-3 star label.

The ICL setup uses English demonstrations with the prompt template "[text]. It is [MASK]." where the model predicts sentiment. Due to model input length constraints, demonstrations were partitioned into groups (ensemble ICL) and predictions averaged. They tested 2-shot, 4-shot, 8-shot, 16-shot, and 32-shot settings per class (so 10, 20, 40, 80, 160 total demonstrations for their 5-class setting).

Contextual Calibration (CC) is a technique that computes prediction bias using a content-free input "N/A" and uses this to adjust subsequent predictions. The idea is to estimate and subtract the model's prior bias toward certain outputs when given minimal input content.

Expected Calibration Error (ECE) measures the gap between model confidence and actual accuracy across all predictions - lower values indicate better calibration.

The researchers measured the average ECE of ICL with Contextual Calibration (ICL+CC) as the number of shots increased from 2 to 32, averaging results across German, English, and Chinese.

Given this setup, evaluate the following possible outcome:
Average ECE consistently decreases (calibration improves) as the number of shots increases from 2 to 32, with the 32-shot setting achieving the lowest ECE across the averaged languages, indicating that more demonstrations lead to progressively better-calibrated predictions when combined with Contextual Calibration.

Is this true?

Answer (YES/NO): NO